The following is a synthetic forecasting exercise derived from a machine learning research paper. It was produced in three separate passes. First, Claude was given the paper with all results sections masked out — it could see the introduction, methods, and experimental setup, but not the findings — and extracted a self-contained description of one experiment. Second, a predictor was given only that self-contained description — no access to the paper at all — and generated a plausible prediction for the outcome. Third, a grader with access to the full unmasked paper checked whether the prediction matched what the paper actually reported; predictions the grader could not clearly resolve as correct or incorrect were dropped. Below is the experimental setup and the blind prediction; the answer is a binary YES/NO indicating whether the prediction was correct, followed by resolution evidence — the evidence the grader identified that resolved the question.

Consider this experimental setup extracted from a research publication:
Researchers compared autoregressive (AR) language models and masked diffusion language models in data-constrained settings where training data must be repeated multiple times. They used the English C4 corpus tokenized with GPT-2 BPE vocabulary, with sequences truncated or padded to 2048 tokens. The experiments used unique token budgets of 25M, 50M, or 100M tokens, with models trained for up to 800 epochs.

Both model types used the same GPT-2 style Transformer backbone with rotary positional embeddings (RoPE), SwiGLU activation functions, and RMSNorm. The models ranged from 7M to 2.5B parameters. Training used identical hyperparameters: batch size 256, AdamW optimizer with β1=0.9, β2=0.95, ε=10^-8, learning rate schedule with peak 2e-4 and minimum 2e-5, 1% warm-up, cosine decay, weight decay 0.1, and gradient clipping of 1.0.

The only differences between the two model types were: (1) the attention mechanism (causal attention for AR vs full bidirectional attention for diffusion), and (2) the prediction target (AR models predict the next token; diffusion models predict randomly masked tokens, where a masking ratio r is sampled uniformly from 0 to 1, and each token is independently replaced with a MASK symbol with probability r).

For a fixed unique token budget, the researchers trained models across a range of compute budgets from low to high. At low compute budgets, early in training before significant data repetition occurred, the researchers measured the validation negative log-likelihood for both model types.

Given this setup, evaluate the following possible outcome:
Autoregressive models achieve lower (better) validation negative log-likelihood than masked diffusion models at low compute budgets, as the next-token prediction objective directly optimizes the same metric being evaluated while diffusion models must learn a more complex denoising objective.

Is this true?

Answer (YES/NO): YES